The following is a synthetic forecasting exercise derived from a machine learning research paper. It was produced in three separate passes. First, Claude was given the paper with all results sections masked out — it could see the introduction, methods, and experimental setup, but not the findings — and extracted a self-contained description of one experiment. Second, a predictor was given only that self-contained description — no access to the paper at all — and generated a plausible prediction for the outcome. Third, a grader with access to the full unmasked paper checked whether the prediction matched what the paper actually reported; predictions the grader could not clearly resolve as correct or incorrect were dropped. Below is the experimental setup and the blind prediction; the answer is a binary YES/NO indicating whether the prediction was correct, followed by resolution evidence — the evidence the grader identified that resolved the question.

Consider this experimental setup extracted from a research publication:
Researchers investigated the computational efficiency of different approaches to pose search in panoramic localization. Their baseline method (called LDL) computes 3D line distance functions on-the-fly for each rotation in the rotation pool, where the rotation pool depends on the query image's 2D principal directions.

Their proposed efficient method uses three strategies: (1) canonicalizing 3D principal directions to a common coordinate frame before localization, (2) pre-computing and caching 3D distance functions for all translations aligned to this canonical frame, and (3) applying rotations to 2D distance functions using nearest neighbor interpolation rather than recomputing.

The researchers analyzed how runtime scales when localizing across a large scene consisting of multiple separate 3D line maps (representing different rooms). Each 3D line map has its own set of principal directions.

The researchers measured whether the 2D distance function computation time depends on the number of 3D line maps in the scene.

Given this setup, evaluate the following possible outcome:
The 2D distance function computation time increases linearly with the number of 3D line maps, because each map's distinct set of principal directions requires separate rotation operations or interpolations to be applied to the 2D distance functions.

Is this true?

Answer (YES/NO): NO